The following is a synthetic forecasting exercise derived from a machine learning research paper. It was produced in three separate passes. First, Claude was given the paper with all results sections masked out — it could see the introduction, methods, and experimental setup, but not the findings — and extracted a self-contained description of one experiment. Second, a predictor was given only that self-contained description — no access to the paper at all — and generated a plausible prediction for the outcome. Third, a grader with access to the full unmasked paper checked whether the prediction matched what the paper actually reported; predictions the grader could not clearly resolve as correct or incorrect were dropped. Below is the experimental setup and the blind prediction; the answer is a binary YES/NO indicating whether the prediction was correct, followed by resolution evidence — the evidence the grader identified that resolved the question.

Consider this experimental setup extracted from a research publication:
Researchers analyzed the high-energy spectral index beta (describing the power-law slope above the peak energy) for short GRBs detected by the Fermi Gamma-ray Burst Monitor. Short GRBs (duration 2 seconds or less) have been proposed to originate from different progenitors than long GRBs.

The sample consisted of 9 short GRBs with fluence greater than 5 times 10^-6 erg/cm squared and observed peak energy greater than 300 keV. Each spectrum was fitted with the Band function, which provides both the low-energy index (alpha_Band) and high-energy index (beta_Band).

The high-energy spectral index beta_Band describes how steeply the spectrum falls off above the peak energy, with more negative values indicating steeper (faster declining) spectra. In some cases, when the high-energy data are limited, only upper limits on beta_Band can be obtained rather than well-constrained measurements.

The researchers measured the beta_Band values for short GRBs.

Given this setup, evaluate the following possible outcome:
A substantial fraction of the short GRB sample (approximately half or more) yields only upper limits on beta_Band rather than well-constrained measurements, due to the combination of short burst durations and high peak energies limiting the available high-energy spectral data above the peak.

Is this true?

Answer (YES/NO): YES